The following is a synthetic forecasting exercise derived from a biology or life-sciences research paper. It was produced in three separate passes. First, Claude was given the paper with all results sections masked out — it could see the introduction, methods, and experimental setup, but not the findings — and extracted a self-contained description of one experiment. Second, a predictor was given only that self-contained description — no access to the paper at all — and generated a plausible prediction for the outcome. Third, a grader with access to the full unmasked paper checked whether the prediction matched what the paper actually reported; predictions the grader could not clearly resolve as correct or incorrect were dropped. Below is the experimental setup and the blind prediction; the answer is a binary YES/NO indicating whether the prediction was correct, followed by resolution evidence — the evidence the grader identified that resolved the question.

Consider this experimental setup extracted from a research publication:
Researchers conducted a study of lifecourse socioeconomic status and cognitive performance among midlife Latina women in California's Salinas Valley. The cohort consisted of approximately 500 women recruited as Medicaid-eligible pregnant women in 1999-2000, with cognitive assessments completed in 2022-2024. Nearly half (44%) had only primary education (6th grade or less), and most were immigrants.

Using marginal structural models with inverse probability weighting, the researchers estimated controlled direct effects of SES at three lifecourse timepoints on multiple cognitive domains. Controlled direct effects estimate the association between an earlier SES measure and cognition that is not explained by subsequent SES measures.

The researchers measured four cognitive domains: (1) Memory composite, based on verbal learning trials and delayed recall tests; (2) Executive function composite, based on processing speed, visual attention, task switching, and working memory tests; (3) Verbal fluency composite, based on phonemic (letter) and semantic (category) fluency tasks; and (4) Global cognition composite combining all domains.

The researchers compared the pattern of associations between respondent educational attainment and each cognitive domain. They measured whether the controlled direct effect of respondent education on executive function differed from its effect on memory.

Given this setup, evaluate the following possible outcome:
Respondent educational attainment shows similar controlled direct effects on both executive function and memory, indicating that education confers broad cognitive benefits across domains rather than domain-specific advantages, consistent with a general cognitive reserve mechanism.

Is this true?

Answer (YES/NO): NO